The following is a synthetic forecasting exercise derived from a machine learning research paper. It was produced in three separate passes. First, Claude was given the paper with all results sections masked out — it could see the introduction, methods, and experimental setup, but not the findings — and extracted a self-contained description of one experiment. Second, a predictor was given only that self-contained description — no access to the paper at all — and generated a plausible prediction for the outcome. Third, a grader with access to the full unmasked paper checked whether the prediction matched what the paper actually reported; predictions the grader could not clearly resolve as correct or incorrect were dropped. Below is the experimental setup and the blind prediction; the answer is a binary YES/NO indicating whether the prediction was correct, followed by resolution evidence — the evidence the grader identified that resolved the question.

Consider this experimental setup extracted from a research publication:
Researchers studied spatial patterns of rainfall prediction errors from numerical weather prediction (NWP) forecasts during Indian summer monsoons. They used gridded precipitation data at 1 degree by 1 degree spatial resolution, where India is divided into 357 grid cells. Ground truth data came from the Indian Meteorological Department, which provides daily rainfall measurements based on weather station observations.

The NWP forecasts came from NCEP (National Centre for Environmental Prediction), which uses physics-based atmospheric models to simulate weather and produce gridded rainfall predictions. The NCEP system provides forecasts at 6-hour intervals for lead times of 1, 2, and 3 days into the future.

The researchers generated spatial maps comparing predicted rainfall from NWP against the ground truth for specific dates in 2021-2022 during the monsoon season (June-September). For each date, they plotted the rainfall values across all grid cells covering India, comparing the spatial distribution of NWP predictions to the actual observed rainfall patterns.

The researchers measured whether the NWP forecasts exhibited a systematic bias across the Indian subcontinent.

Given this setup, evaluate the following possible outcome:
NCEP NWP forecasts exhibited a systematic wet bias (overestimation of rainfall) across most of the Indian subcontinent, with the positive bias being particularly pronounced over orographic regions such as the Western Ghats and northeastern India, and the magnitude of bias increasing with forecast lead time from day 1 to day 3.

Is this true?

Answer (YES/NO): NO